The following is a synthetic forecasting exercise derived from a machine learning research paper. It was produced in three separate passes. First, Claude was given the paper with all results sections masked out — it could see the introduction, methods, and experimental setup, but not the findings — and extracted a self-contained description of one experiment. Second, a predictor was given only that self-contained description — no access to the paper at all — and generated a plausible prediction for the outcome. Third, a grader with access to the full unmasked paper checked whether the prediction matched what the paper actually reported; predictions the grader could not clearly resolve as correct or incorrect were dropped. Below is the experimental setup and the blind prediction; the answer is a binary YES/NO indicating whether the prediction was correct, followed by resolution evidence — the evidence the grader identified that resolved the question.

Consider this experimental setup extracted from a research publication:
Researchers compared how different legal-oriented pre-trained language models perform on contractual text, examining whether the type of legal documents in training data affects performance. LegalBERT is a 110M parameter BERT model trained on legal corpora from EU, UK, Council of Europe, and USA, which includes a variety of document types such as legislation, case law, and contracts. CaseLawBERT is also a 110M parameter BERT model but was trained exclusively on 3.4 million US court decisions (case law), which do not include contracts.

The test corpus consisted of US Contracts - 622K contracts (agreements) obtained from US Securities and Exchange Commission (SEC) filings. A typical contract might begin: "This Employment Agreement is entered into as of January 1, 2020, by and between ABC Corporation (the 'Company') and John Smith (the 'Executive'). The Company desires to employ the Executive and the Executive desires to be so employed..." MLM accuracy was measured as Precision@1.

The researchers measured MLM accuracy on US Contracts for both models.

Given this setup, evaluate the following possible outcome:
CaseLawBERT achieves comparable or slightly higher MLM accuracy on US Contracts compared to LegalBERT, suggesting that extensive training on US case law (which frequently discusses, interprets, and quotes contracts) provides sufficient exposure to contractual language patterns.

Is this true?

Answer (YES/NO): NO